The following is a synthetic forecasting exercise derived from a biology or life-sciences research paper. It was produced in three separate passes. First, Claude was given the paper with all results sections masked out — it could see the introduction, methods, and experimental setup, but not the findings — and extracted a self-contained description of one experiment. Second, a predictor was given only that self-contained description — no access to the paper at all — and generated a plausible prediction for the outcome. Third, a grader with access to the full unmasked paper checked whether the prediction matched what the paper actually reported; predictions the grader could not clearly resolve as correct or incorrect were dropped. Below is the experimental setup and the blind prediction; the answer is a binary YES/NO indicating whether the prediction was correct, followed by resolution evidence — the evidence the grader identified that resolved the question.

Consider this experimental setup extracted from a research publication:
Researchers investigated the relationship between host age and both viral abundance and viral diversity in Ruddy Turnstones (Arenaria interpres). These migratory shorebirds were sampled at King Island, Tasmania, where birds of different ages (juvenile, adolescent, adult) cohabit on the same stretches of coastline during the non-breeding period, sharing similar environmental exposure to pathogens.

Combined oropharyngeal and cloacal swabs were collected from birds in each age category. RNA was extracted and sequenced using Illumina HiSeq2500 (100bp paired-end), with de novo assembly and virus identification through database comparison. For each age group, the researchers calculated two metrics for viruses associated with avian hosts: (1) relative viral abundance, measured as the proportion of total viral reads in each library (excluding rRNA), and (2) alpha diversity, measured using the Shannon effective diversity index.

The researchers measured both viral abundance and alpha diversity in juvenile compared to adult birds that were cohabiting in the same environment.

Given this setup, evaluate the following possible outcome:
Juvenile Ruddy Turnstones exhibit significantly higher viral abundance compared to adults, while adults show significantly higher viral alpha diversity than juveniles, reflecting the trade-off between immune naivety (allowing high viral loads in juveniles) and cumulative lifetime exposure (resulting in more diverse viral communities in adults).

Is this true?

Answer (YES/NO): NO